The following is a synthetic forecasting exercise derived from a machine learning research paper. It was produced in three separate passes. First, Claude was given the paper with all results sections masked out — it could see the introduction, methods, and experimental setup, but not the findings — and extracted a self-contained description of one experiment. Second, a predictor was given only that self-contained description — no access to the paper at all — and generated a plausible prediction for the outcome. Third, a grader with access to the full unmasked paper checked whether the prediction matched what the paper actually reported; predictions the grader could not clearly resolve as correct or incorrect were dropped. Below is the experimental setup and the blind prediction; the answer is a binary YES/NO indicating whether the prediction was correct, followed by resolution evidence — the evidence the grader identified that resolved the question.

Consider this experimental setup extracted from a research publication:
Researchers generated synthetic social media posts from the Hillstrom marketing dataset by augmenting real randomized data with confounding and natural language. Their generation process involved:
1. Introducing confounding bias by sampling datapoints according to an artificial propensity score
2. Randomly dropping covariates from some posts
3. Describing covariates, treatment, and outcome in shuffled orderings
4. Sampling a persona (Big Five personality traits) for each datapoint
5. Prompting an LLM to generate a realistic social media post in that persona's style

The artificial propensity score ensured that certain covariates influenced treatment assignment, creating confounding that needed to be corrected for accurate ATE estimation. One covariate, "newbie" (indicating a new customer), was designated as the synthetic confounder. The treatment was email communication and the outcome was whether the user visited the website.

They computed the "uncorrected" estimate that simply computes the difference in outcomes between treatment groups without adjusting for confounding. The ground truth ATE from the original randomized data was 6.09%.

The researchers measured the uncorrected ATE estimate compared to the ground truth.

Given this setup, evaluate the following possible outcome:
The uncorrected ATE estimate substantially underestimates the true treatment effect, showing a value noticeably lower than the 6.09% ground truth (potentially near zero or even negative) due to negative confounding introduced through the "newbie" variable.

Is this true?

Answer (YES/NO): YES